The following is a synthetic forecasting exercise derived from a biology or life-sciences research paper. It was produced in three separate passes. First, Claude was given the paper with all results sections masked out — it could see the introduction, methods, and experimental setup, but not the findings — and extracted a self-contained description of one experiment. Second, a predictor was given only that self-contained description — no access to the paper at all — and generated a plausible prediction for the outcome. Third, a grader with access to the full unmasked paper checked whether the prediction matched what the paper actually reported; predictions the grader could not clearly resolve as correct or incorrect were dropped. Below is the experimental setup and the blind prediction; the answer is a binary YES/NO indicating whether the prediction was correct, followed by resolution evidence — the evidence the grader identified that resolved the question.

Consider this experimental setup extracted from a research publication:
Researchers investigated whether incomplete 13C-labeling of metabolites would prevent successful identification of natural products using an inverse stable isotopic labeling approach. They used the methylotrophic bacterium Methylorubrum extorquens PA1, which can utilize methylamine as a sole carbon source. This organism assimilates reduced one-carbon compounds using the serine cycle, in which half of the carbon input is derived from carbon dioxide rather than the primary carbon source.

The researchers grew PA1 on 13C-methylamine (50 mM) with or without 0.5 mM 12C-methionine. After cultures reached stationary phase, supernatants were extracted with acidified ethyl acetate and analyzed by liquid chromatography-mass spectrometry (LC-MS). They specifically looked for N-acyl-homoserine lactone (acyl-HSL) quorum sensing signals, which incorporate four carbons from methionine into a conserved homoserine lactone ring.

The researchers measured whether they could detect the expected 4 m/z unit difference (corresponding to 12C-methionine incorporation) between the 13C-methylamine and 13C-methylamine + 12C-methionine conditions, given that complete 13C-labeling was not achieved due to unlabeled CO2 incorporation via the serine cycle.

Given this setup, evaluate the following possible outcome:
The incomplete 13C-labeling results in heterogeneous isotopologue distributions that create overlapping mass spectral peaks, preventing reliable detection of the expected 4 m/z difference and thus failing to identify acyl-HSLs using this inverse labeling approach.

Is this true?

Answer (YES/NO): NO